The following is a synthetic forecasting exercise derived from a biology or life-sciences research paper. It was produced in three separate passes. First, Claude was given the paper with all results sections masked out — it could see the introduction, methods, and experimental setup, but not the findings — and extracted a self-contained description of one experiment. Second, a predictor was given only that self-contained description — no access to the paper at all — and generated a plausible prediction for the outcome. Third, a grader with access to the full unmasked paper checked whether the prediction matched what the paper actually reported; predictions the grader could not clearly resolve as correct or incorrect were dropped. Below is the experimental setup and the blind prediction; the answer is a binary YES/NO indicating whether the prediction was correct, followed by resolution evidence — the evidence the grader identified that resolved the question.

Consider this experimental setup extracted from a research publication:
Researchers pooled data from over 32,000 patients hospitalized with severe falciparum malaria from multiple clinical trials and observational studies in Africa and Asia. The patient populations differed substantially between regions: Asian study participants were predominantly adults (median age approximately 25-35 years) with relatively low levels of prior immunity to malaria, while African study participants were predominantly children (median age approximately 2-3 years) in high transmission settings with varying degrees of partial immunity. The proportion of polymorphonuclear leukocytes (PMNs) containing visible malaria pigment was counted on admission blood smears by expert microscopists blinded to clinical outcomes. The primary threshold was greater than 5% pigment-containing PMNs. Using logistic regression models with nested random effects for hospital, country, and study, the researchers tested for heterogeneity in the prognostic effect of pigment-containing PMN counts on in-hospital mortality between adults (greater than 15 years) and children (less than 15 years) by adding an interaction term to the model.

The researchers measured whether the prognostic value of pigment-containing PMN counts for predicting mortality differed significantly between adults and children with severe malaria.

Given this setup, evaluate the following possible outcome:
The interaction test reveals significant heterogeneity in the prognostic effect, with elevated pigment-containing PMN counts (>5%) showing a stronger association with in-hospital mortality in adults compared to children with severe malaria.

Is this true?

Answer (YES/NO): YES